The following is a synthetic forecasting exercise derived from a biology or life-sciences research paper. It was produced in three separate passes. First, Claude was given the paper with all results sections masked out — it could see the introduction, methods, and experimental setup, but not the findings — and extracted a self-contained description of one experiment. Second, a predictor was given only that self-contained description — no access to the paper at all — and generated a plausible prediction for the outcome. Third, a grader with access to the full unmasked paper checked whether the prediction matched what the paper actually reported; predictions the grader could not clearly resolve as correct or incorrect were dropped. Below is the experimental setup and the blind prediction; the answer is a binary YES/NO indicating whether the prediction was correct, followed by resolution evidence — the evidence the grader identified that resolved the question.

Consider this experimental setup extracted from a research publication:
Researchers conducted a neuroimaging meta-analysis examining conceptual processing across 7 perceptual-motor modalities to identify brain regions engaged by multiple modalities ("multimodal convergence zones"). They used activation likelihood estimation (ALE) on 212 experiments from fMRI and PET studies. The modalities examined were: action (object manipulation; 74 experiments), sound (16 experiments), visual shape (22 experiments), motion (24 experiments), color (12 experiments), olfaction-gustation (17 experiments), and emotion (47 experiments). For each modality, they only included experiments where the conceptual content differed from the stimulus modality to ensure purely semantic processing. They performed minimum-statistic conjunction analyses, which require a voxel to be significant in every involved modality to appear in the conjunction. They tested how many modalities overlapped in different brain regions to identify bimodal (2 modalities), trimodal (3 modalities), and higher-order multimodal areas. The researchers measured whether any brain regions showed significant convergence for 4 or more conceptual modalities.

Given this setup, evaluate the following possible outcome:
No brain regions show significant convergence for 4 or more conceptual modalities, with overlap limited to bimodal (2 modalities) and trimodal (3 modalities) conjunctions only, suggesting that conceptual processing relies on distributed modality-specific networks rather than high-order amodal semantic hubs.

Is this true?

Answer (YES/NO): NO